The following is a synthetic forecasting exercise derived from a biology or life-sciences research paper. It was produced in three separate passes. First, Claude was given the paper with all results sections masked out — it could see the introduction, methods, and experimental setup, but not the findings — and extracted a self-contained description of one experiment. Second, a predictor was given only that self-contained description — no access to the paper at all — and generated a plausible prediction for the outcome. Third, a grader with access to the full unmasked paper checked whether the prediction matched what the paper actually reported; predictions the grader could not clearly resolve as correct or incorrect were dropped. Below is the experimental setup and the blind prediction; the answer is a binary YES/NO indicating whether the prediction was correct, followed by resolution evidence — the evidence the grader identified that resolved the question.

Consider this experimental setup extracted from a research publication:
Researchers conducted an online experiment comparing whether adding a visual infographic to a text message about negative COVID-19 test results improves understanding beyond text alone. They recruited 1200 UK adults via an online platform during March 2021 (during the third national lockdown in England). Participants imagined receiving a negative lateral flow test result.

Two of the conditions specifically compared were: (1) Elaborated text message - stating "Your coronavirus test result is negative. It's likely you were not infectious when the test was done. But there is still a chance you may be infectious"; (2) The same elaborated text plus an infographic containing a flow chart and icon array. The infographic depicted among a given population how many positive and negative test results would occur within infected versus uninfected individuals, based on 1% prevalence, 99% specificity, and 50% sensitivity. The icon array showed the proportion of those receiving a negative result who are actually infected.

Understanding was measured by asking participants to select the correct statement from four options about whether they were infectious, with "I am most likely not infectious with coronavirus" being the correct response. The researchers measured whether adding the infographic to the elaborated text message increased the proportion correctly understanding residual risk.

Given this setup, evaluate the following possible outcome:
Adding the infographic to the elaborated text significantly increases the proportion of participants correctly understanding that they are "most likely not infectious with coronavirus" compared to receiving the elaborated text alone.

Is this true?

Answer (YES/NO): NO